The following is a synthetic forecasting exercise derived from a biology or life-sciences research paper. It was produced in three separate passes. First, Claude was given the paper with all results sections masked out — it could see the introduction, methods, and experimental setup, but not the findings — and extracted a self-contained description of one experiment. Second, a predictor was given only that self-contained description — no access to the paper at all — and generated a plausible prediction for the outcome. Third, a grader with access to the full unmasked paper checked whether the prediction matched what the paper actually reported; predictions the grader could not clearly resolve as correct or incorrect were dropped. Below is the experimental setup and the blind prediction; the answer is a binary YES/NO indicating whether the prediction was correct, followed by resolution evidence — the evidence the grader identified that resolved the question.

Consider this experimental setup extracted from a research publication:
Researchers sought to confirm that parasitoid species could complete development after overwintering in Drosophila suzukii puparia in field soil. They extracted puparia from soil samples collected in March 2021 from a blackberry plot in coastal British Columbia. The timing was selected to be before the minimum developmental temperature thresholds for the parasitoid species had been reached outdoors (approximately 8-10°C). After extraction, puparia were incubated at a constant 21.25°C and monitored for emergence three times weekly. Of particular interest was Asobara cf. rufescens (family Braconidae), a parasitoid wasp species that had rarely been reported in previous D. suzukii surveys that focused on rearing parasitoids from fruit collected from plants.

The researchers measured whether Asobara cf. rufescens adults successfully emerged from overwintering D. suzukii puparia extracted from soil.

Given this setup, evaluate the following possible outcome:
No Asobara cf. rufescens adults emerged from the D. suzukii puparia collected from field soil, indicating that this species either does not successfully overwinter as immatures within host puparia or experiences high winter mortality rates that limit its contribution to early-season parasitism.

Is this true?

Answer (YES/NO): NO